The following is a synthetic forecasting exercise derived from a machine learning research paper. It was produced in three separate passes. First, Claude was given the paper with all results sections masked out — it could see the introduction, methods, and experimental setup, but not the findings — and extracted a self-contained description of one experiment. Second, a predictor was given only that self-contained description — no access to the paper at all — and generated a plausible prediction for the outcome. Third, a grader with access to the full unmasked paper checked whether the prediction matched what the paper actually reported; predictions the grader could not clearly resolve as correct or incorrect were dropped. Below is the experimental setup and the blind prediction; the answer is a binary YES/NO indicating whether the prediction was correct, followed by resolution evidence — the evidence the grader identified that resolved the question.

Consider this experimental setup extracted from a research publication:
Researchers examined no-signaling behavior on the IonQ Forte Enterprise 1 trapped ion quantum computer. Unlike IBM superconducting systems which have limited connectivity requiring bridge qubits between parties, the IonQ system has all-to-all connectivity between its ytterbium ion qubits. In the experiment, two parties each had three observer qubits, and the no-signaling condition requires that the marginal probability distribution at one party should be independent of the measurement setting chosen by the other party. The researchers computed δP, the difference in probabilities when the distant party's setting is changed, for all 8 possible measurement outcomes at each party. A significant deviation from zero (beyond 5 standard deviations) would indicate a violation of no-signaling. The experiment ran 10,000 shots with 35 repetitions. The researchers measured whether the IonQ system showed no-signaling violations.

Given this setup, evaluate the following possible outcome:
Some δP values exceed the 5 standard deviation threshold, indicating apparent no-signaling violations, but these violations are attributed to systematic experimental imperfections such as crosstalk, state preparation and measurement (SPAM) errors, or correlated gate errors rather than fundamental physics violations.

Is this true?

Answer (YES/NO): NO